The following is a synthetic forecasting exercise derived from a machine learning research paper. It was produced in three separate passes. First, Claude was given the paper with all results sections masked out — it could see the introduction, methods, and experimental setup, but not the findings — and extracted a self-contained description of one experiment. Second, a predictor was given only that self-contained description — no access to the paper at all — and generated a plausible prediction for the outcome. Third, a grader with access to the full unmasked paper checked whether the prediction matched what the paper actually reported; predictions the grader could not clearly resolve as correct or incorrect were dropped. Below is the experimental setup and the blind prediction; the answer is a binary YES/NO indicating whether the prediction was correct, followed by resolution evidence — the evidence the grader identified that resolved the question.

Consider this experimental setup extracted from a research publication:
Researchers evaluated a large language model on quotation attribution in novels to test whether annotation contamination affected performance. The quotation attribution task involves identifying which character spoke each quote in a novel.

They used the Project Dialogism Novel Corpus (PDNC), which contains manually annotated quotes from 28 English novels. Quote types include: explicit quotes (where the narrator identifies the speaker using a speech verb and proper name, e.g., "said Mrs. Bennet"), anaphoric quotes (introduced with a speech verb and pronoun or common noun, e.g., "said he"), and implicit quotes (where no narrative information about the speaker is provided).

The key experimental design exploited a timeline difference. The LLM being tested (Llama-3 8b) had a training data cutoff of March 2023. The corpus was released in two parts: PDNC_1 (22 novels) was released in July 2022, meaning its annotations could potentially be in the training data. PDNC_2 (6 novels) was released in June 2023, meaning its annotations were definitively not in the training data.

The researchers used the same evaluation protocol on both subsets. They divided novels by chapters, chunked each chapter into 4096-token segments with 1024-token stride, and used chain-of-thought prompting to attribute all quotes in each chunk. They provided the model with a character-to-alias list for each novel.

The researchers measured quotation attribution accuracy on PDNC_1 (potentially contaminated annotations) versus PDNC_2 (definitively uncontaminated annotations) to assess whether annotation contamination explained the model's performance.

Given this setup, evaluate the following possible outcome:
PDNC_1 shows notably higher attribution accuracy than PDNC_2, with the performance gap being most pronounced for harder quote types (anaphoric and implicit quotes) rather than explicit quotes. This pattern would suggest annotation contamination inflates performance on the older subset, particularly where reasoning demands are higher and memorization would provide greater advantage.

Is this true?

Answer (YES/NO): NO